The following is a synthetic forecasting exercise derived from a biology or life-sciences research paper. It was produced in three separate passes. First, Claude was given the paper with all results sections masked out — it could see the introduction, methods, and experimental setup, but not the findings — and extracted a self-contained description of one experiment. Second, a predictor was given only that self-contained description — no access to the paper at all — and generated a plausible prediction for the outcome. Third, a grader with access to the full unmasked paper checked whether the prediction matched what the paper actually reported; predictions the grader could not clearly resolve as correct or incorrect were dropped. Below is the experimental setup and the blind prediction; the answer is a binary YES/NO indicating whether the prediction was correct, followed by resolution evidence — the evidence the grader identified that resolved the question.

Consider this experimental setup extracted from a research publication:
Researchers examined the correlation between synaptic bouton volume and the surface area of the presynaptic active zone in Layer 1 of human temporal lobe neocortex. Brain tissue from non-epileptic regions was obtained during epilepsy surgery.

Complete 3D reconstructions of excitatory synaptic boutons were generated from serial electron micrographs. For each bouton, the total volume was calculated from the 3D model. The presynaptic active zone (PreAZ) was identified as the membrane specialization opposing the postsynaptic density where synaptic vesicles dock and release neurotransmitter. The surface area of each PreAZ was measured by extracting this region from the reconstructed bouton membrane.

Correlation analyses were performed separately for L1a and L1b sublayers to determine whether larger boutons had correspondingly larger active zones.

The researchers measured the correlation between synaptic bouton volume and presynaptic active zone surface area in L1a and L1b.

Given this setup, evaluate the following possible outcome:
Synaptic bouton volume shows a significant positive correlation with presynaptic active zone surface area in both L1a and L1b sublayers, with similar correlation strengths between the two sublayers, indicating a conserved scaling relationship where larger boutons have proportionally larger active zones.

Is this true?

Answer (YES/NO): NO